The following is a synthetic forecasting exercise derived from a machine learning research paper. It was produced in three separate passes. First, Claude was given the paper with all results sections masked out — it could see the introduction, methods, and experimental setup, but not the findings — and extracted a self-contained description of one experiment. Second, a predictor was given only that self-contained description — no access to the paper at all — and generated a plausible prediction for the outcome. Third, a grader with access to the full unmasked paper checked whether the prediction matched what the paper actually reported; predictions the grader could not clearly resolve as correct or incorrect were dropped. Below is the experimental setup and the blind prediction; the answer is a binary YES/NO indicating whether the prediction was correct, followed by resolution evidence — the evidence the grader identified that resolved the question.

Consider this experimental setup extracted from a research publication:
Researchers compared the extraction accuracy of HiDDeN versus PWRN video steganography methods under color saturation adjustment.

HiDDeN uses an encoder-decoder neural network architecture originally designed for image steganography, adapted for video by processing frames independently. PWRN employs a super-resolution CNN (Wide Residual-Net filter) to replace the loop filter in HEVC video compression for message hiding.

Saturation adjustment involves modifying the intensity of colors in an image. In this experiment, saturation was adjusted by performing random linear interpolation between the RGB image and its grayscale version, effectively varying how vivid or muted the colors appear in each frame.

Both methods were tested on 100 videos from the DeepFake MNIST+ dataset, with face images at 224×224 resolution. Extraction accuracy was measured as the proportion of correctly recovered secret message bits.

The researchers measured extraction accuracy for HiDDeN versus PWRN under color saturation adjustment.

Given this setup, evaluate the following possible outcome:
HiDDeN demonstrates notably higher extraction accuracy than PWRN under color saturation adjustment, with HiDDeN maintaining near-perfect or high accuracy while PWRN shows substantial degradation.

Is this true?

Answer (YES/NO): NO